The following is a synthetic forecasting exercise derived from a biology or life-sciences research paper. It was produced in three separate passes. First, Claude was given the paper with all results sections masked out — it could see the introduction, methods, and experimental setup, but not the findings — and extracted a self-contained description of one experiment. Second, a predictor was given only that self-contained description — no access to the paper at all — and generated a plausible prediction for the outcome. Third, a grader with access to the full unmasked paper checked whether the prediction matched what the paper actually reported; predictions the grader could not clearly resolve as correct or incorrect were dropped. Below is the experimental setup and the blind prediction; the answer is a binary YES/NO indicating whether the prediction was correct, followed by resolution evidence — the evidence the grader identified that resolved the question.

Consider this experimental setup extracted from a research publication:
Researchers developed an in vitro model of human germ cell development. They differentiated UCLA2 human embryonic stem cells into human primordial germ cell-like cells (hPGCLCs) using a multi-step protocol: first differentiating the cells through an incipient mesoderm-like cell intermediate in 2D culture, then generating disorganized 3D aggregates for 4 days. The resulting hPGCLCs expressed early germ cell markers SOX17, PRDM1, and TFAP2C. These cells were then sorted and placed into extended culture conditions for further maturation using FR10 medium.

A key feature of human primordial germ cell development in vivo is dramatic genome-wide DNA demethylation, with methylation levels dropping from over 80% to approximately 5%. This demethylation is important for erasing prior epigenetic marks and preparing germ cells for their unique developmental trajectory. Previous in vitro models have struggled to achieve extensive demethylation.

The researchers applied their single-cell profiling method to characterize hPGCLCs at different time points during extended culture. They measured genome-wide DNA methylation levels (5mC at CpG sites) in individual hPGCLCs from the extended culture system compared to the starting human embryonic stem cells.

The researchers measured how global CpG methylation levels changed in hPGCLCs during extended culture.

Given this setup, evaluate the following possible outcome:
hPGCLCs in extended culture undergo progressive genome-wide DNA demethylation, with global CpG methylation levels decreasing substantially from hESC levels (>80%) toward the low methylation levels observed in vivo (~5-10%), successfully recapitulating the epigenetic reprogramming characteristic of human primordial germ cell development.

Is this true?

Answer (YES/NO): NO